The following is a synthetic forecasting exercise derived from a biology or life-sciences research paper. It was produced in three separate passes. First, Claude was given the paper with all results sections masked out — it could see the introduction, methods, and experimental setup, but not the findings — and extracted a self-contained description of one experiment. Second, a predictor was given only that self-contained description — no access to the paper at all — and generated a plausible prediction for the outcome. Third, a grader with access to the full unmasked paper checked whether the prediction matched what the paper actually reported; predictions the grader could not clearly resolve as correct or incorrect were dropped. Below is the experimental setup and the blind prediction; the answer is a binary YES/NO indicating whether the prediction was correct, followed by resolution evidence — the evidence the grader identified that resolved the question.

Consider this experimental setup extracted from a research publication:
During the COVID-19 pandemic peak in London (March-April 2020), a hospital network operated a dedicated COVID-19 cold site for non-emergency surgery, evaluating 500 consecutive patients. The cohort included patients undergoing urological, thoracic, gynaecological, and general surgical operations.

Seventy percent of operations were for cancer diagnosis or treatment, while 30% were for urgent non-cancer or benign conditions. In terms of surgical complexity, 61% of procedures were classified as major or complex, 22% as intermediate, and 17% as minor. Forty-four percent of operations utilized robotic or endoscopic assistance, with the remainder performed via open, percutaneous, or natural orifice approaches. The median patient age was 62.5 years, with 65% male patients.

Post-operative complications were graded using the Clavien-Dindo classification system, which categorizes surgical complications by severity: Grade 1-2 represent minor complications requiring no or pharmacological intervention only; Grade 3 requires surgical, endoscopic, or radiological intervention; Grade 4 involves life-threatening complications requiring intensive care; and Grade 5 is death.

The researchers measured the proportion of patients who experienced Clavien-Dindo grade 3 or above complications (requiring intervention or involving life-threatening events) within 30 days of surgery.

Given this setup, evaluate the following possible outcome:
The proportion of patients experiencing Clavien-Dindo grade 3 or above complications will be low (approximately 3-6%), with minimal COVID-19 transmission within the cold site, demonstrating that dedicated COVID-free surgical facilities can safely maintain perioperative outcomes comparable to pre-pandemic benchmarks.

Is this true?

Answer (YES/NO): NO